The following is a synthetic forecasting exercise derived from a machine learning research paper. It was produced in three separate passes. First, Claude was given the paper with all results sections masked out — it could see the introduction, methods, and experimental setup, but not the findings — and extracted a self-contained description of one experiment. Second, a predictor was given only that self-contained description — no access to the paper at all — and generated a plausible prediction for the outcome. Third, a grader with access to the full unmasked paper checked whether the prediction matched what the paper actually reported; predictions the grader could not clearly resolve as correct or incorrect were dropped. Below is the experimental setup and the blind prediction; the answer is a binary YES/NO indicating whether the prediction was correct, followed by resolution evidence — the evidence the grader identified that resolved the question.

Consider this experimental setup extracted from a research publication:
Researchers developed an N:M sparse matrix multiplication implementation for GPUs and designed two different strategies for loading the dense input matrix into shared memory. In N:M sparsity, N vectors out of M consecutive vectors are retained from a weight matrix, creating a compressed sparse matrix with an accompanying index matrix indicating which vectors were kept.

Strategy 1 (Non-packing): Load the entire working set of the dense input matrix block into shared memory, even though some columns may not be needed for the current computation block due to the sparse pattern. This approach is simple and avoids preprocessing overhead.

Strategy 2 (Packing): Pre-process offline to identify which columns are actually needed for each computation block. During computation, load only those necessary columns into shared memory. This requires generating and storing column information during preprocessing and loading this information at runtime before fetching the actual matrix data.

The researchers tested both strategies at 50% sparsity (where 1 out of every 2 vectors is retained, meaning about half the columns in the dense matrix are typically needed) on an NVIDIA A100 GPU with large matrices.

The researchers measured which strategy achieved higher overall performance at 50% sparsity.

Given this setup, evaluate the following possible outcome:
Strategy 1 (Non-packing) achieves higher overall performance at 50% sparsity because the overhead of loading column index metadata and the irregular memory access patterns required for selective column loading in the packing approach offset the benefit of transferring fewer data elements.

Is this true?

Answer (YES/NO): YES